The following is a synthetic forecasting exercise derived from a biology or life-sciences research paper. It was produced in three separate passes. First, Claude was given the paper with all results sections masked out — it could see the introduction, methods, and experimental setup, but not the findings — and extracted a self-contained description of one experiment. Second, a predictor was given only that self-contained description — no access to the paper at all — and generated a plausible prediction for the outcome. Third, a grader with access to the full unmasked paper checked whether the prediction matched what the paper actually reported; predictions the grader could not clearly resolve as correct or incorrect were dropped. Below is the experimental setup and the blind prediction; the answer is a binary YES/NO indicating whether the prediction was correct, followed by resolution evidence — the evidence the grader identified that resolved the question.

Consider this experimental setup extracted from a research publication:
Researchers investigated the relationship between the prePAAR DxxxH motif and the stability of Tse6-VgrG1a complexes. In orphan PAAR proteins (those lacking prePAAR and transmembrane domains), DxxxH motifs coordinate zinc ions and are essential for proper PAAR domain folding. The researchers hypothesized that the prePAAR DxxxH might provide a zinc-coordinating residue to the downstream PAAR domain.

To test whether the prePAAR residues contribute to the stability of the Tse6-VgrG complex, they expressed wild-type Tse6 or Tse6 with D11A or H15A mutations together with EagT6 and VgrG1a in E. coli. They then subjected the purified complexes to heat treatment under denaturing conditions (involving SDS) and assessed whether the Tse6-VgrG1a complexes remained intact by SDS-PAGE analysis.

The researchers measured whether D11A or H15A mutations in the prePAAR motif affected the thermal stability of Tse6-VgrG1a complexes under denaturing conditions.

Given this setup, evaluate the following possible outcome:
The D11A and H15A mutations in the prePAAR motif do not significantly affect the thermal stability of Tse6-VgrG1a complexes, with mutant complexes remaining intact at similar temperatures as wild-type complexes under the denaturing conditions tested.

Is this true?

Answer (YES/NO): NO